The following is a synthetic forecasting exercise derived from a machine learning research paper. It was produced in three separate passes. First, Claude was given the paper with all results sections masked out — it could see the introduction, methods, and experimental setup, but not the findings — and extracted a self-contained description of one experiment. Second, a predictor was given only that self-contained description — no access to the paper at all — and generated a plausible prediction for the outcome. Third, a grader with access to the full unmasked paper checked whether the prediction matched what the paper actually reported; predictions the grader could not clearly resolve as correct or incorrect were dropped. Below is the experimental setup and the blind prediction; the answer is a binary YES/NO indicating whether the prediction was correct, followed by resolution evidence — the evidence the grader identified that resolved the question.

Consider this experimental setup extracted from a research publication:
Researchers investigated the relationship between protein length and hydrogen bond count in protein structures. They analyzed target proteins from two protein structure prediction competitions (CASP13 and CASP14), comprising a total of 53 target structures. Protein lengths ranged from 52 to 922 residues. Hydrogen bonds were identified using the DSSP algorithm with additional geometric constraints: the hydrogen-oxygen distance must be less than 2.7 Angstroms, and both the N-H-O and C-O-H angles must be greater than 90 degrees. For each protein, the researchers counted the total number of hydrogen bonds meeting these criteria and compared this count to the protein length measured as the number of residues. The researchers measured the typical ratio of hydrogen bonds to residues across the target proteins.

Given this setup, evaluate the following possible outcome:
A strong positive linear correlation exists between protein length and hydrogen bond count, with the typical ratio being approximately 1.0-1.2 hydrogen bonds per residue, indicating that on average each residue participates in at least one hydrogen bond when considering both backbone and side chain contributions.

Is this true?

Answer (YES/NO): NO